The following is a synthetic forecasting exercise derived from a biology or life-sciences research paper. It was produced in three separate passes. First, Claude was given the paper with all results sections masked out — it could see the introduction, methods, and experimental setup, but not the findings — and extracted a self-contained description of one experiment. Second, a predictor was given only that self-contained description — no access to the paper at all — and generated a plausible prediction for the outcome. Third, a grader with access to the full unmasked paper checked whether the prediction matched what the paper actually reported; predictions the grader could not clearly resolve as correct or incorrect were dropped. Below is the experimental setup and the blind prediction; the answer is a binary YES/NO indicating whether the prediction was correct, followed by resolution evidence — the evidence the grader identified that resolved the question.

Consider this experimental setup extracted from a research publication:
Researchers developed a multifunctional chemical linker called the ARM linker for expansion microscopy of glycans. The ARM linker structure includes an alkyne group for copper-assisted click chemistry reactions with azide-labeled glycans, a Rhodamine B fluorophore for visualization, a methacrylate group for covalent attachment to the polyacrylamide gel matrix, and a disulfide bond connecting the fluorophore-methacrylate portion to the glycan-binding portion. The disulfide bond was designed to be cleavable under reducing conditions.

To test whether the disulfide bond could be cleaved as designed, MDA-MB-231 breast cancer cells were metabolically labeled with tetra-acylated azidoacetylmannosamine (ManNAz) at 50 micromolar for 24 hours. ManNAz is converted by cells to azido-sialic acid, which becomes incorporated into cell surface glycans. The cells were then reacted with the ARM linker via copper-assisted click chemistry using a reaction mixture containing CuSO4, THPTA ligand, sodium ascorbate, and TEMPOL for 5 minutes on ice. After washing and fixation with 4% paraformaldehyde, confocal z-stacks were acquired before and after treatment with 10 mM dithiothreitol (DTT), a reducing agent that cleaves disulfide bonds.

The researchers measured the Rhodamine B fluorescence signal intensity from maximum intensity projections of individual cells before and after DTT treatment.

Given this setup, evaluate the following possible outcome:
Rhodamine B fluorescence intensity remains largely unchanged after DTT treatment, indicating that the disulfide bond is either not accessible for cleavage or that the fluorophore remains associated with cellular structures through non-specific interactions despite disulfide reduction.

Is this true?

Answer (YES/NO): NO